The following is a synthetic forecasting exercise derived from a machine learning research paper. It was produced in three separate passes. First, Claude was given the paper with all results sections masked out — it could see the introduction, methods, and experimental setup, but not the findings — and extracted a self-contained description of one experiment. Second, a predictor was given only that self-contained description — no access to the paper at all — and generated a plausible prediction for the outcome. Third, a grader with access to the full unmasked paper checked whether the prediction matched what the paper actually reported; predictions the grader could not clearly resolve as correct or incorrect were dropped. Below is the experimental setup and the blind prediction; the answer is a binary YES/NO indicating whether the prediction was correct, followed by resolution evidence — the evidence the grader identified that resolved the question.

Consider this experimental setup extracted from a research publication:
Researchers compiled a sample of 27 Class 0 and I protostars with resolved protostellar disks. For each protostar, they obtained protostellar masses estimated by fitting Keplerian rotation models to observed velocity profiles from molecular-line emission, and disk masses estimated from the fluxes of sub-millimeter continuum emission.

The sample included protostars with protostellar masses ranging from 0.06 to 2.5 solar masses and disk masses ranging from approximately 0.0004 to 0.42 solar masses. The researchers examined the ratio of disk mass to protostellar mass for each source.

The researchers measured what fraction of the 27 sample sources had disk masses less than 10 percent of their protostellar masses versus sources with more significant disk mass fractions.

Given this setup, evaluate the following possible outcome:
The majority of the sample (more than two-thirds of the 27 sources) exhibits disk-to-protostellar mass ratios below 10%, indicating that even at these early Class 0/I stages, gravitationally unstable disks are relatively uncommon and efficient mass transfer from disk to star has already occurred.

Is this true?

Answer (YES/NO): YES